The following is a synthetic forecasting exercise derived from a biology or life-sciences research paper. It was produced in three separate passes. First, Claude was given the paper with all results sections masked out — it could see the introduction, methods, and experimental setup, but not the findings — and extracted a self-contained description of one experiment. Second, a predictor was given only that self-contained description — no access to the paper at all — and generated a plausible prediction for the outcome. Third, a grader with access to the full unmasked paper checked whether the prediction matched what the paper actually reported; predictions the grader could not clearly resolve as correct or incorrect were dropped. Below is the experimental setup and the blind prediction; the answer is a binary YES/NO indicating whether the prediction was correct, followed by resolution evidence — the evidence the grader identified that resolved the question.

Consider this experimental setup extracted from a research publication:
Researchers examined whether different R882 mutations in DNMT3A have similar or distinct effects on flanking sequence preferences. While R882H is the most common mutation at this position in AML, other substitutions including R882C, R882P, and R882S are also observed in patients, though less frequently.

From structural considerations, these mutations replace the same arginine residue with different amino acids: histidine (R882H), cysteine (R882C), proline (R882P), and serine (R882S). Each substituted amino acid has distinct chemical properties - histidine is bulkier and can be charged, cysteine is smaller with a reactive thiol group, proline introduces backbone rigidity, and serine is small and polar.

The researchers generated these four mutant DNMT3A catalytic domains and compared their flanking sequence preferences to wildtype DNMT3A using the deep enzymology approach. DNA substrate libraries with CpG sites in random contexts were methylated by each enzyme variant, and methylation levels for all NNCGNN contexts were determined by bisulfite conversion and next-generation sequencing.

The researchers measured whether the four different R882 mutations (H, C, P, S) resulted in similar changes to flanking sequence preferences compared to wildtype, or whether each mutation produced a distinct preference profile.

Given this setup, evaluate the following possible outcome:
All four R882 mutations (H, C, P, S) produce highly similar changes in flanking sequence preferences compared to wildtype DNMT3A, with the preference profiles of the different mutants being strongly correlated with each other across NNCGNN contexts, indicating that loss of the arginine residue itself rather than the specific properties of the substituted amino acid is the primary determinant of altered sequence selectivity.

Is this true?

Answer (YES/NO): NO